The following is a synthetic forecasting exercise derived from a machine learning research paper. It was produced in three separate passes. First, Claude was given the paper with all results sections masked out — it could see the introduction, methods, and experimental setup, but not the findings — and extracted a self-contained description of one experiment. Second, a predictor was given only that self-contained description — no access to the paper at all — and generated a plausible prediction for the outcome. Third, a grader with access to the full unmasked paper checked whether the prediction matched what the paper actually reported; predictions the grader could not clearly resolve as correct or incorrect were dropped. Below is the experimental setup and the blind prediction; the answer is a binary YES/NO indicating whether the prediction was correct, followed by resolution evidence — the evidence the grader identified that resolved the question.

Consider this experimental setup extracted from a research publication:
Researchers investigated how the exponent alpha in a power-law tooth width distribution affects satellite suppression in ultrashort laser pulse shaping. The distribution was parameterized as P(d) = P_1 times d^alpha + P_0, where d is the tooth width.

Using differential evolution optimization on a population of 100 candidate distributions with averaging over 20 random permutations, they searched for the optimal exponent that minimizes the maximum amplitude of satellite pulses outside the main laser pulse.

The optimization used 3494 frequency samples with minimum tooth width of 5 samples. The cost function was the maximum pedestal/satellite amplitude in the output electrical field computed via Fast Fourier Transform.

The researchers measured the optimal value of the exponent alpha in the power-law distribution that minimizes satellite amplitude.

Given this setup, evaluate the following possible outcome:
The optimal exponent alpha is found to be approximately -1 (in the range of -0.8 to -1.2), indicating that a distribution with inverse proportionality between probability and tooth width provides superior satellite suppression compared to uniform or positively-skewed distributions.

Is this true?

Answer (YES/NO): NO